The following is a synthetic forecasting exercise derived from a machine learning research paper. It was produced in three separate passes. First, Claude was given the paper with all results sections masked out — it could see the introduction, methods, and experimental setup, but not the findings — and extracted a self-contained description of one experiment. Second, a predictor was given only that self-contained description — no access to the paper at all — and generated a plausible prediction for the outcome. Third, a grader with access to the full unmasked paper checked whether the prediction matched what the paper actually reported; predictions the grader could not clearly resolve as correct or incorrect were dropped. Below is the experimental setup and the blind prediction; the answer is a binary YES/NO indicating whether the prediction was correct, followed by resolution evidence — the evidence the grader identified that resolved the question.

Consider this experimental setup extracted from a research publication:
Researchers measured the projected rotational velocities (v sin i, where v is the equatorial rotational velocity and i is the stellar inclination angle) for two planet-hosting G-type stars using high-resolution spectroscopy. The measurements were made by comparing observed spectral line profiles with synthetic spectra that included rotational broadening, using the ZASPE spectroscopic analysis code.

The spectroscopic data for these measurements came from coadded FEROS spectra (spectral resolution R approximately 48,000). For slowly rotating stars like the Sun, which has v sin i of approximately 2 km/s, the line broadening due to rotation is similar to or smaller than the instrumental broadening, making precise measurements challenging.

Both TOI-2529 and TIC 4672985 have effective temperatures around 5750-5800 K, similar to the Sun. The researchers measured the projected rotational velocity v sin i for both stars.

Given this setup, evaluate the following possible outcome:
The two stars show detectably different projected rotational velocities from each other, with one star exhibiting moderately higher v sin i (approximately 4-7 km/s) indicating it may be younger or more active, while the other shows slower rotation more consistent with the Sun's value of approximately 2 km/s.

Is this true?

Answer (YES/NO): NO